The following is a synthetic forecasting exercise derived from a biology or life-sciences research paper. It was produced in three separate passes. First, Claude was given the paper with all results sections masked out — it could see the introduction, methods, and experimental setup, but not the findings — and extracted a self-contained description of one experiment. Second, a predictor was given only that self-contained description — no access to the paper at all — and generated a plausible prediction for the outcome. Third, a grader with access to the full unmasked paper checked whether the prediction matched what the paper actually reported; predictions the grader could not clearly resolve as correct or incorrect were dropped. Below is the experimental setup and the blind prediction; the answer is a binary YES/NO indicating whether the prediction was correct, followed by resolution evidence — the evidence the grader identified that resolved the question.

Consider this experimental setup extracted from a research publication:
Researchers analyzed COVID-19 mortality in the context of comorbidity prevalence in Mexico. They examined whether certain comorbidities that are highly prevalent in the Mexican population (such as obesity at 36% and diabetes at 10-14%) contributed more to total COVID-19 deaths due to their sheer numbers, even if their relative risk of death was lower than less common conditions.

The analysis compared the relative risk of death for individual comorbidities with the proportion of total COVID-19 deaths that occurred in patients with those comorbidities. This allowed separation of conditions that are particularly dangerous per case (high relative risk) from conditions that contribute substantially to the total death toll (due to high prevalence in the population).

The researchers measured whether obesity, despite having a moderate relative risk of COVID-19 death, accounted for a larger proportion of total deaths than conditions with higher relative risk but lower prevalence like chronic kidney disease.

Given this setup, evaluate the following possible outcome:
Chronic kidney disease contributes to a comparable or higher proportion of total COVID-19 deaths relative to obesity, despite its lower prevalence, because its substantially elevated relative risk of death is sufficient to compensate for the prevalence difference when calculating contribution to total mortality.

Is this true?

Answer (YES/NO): NO